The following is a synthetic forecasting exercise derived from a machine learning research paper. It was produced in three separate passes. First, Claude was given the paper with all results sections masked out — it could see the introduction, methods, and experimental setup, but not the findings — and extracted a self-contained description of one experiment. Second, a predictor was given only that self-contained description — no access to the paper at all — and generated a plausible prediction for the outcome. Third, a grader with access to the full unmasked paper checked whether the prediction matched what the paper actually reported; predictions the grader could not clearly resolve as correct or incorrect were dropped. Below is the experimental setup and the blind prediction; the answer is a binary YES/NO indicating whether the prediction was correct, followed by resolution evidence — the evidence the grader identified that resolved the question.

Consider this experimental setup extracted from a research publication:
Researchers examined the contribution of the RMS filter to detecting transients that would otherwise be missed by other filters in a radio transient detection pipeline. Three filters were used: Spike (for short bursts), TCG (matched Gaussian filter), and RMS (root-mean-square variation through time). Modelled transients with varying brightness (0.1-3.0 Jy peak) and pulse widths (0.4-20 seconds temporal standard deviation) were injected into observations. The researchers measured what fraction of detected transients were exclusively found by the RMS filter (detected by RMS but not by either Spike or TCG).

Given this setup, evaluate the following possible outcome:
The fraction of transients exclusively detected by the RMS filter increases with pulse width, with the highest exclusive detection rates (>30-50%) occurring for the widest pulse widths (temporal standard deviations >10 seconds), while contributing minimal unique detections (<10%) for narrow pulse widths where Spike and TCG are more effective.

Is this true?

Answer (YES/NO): NO